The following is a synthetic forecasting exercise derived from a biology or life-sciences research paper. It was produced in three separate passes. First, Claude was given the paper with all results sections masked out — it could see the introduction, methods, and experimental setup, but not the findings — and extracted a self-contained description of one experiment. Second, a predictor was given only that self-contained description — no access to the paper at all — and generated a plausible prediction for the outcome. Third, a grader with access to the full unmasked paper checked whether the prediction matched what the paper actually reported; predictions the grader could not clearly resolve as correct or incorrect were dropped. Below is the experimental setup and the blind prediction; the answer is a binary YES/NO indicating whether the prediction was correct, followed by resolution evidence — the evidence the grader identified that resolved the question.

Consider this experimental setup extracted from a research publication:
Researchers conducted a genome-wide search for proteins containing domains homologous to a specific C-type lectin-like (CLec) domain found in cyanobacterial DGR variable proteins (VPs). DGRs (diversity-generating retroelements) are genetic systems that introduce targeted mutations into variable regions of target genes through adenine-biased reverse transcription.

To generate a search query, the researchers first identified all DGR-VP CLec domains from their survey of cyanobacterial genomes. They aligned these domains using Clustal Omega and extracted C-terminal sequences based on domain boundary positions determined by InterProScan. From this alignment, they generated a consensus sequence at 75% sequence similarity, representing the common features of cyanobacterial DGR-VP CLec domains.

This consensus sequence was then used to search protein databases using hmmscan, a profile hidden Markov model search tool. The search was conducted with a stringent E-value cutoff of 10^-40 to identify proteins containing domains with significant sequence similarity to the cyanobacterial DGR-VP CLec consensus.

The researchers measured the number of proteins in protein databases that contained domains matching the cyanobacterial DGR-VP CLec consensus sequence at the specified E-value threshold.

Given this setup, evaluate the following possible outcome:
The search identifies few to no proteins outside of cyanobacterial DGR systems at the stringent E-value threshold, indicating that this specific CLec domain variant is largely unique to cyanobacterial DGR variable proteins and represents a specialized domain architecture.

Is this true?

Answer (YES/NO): NO